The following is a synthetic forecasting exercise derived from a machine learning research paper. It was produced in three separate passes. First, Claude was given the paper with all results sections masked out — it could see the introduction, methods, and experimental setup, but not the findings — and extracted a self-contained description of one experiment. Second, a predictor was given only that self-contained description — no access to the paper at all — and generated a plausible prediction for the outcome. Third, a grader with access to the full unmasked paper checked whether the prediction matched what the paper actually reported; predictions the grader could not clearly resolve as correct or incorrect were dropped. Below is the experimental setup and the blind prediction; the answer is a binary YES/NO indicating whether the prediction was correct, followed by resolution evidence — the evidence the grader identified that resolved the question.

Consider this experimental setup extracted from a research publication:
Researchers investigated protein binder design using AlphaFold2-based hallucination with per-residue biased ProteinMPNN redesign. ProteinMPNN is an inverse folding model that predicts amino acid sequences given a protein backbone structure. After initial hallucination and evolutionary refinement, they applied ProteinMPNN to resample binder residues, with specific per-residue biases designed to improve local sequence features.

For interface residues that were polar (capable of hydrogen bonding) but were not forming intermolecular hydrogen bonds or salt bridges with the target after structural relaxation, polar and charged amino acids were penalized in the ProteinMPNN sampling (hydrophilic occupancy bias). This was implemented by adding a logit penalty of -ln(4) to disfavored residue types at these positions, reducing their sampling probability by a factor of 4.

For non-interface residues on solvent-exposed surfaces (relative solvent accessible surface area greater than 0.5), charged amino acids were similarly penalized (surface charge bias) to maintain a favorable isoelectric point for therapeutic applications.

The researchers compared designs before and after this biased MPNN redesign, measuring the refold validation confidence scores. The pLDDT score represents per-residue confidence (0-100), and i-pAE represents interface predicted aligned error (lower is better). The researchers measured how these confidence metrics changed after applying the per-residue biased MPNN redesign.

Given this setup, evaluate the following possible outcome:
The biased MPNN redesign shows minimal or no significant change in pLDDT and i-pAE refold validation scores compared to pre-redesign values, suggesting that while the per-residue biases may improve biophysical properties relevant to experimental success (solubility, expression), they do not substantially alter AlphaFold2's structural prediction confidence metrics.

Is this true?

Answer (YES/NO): NO